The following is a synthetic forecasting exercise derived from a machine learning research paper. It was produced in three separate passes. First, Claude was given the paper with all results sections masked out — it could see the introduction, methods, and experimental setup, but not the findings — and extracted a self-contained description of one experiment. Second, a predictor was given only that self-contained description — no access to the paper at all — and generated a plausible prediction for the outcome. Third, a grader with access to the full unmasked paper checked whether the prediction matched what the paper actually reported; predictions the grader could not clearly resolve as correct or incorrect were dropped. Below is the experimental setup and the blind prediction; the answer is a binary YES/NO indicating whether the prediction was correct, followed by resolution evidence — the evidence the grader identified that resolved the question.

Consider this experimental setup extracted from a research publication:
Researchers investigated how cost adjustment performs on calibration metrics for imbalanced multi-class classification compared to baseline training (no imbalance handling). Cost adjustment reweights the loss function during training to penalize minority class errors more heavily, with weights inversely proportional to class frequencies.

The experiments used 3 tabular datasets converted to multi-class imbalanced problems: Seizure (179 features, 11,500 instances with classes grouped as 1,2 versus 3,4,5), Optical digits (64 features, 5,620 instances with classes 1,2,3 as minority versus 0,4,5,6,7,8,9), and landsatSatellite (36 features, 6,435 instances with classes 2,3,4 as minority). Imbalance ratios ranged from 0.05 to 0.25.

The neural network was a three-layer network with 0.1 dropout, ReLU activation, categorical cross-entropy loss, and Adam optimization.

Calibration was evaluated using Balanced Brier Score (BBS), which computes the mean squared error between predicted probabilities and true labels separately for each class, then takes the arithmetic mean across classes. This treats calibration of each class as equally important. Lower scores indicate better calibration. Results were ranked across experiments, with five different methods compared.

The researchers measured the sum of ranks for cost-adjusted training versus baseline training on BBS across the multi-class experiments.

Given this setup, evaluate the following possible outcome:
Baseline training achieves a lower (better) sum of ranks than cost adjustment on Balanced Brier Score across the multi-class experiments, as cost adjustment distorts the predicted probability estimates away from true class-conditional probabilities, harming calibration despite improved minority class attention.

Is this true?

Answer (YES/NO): NO